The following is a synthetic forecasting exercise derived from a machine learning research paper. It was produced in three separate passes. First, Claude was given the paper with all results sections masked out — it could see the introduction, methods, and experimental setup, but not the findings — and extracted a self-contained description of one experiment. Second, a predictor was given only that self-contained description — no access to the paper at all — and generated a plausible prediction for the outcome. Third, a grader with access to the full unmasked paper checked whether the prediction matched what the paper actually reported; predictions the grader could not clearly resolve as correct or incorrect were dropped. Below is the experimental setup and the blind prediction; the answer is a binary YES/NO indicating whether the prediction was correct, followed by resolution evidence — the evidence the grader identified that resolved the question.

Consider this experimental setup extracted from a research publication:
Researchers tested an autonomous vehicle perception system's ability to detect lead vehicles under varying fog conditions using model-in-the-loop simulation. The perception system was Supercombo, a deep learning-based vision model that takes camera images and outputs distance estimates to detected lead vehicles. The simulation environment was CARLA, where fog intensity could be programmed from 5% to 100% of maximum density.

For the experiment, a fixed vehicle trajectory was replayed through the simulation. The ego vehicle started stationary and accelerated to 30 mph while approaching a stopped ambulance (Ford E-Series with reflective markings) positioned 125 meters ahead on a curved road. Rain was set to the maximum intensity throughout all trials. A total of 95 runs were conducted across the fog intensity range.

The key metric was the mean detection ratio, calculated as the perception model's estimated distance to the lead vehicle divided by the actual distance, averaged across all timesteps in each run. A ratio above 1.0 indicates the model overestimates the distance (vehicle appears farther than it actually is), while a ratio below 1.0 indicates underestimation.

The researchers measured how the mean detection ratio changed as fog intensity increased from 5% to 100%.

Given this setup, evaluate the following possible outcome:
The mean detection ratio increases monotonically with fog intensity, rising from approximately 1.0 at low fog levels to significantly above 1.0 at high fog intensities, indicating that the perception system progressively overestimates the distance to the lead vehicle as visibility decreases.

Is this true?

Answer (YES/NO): NO